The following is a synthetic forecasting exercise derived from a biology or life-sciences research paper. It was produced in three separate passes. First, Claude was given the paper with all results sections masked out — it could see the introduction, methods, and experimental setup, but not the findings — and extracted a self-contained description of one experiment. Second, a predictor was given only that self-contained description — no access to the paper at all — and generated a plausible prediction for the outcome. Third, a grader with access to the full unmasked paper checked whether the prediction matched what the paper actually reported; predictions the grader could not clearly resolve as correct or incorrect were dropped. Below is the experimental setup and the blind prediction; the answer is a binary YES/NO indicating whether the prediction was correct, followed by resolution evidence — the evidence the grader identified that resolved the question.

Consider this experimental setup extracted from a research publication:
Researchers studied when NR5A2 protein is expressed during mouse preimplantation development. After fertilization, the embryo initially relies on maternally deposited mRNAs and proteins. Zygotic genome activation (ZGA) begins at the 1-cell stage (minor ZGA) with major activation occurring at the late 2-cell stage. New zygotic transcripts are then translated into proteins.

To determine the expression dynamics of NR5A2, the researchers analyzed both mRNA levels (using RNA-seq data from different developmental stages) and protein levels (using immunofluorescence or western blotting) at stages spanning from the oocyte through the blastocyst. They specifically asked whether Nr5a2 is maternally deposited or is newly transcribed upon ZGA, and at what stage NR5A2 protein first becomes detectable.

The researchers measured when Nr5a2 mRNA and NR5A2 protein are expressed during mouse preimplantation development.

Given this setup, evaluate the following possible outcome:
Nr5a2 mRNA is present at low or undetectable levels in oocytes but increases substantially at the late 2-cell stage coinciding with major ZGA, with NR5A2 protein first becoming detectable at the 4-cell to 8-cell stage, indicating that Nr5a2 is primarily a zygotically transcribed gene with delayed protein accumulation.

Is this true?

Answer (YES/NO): NO